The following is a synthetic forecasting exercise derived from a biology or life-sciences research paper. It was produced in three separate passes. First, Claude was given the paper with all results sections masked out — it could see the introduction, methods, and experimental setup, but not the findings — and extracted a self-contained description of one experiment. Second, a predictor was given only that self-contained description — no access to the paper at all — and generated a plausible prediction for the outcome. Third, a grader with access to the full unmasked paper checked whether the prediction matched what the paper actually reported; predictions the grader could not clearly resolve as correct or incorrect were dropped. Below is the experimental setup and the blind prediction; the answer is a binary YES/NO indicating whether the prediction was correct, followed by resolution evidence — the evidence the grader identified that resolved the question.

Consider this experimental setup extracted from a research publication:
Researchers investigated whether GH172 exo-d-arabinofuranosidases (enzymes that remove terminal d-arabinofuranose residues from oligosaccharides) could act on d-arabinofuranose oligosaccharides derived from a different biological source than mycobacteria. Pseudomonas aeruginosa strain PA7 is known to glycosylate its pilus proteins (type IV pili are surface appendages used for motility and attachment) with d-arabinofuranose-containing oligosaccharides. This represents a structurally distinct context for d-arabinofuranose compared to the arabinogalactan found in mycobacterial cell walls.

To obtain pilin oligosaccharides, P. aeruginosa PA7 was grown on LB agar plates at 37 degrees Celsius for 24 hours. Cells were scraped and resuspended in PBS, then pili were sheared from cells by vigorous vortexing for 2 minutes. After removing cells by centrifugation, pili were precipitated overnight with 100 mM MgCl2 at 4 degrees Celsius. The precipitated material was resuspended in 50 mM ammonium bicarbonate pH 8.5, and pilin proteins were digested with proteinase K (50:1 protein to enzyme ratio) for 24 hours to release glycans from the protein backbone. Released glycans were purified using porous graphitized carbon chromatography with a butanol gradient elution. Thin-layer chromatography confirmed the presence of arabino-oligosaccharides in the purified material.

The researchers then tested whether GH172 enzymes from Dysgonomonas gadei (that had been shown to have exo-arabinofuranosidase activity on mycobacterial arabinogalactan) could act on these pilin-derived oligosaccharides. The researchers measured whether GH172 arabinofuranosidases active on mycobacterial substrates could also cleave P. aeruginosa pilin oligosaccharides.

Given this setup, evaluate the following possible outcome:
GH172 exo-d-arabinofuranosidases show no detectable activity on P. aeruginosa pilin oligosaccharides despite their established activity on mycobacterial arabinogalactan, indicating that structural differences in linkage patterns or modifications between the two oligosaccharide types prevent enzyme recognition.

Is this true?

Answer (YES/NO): NO